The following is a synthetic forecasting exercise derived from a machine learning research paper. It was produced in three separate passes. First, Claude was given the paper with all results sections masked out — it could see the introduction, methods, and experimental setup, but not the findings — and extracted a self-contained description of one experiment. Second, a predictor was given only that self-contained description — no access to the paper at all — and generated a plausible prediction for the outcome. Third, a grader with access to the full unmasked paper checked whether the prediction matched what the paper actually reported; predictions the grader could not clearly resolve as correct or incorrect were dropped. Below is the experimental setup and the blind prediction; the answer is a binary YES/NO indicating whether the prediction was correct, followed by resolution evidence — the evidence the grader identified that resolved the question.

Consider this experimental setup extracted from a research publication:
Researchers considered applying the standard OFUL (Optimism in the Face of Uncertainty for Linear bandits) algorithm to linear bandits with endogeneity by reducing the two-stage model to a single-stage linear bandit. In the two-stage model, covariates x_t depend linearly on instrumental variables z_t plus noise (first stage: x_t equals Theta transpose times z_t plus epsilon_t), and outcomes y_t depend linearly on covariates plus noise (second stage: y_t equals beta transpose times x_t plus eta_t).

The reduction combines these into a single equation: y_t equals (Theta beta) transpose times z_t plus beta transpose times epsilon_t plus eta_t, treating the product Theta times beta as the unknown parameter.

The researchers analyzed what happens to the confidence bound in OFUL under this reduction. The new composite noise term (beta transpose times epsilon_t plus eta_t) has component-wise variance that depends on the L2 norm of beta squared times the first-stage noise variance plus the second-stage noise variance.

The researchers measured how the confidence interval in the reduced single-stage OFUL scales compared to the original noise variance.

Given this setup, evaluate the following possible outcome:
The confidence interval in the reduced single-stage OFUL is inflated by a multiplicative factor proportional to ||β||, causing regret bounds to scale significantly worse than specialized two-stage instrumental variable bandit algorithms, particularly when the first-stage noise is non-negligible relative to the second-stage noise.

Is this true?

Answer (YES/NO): YES